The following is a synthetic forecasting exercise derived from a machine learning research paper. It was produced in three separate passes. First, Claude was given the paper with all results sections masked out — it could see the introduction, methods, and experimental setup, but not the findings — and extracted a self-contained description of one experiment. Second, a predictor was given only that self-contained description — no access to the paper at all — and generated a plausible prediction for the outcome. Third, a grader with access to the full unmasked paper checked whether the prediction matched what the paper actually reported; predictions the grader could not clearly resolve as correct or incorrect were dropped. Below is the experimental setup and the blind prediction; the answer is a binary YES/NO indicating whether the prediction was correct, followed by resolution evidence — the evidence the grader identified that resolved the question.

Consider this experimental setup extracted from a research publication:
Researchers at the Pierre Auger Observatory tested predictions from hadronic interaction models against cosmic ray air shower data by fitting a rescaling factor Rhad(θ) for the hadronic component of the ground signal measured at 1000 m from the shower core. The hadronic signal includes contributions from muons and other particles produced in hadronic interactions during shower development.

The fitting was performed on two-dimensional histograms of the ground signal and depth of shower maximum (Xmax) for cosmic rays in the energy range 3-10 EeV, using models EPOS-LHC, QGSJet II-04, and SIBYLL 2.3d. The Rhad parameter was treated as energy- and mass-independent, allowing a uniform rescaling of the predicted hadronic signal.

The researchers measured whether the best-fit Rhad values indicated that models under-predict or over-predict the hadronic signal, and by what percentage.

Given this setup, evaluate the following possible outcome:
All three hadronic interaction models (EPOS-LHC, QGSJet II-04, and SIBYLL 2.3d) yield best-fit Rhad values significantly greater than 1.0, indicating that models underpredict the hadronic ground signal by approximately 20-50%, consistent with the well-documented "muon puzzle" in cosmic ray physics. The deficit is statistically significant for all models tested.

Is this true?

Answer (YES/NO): NO